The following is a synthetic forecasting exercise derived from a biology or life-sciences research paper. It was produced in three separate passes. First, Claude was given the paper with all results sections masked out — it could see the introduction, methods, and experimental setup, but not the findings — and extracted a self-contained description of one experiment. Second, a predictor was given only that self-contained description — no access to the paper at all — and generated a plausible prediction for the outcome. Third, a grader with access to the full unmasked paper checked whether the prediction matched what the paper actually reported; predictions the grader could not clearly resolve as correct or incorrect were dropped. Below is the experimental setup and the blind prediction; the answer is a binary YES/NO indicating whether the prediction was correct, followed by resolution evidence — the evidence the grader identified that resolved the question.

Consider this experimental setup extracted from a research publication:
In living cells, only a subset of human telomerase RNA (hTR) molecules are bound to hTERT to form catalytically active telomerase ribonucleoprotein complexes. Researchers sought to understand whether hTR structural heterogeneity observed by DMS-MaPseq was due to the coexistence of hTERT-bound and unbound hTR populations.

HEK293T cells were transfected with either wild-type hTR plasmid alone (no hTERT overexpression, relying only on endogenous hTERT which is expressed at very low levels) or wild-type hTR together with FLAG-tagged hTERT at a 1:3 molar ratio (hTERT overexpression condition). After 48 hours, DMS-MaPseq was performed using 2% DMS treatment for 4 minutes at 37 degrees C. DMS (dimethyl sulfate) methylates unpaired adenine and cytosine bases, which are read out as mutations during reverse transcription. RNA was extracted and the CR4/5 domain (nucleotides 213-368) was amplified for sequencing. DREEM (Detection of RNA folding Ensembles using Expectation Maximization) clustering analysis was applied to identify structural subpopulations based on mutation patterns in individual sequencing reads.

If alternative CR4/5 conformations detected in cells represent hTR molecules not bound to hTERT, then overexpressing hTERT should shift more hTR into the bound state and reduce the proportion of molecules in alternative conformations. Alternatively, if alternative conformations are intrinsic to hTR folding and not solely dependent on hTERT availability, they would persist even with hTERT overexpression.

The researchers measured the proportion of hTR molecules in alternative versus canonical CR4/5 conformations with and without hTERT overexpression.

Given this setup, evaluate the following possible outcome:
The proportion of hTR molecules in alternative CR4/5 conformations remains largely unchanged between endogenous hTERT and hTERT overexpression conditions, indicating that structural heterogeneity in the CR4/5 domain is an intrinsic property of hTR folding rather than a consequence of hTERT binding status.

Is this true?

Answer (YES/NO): YES